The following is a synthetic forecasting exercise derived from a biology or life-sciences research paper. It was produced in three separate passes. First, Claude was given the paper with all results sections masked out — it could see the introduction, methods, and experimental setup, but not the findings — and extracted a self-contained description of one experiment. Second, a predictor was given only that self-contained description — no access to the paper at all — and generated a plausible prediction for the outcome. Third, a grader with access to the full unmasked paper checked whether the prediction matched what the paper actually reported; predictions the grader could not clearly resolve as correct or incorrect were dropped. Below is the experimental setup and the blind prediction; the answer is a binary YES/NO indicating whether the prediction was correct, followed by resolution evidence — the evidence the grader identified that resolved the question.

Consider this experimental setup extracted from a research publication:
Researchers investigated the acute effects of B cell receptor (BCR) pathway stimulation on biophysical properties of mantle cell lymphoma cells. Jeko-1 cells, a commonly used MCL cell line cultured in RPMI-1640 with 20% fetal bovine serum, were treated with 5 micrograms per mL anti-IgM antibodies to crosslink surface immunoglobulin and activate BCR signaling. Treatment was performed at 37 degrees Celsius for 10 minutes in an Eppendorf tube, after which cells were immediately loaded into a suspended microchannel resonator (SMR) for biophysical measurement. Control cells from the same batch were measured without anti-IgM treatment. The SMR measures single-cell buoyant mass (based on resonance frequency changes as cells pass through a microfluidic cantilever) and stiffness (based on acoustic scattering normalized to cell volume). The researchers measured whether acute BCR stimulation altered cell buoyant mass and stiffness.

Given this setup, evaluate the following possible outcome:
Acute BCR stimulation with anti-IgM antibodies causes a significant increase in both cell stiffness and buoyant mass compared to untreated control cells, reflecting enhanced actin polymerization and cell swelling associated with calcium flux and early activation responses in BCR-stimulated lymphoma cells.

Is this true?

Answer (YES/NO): NO